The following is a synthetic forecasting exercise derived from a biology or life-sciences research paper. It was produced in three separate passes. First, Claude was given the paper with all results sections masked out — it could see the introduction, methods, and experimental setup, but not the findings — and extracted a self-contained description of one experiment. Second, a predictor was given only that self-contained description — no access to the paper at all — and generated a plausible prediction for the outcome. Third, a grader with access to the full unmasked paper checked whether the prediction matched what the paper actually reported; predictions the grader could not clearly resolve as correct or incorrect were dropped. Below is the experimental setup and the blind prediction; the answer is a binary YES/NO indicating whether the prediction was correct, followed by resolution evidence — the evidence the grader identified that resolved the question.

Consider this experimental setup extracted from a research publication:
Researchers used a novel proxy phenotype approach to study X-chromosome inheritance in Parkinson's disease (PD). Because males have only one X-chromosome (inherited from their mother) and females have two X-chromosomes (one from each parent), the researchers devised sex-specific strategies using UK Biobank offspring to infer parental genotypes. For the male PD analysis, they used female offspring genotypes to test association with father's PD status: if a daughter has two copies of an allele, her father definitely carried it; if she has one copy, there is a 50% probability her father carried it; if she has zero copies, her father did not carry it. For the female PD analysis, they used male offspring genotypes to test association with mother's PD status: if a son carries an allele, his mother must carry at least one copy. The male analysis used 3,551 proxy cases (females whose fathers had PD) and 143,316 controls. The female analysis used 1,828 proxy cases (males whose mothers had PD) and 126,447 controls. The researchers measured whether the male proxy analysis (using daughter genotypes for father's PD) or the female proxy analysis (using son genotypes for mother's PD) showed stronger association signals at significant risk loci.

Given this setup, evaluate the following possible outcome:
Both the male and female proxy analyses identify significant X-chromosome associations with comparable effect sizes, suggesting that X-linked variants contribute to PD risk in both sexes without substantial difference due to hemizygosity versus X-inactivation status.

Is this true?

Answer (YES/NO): NO